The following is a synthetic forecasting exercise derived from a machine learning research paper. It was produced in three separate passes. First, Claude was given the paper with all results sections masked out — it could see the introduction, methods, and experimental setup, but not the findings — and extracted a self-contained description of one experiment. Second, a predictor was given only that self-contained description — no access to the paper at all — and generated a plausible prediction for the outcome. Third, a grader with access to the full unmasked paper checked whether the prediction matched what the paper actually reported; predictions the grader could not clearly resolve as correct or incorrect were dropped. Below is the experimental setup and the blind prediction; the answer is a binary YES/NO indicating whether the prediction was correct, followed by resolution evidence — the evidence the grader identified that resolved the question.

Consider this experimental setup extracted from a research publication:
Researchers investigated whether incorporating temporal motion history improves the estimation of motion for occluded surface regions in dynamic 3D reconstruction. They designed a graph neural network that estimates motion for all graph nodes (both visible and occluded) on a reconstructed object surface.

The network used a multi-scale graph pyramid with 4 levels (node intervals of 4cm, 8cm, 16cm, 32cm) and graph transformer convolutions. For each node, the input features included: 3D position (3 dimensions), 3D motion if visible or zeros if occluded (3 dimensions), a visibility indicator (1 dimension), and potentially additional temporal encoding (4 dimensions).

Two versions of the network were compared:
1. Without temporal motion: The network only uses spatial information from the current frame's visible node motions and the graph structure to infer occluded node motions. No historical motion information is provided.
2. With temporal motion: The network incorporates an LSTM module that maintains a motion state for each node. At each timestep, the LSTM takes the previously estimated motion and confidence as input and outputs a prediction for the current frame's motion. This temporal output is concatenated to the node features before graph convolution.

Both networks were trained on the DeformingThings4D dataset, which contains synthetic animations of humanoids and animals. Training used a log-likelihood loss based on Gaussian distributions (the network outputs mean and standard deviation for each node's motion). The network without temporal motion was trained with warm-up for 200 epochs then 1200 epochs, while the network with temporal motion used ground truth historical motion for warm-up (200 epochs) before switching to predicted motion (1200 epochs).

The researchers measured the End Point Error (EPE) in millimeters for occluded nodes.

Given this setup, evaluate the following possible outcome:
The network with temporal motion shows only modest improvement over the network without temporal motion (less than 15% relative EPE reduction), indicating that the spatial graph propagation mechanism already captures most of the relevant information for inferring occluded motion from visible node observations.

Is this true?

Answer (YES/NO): NO